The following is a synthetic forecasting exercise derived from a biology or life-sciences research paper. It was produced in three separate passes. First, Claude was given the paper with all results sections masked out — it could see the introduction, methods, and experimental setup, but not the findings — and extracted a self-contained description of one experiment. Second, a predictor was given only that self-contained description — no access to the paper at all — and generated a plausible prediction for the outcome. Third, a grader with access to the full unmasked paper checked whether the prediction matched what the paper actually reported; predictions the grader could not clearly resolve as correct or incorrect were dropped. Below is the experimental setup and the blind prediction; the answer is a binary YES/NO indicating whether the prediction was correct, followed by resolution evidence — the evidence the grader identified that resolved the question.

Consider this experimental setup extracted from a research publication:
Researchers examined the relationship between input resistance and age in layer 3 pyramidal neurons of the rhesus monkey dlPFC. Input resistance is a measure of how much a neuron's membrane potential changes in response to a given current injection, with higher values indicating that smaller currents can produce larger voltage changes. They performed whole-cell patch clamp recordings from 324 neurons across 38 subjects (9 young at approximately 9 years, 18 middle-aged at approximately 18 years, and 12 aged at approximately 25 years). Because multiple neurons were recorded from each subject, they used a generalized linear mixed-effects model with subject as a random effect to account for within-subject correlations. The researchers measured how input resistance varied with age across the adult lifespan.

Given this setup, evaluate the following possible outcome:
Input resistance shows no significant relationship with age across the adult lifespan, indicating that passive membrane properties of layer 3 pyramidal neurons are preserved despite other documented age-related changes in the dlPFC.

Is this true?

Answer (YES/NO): NO